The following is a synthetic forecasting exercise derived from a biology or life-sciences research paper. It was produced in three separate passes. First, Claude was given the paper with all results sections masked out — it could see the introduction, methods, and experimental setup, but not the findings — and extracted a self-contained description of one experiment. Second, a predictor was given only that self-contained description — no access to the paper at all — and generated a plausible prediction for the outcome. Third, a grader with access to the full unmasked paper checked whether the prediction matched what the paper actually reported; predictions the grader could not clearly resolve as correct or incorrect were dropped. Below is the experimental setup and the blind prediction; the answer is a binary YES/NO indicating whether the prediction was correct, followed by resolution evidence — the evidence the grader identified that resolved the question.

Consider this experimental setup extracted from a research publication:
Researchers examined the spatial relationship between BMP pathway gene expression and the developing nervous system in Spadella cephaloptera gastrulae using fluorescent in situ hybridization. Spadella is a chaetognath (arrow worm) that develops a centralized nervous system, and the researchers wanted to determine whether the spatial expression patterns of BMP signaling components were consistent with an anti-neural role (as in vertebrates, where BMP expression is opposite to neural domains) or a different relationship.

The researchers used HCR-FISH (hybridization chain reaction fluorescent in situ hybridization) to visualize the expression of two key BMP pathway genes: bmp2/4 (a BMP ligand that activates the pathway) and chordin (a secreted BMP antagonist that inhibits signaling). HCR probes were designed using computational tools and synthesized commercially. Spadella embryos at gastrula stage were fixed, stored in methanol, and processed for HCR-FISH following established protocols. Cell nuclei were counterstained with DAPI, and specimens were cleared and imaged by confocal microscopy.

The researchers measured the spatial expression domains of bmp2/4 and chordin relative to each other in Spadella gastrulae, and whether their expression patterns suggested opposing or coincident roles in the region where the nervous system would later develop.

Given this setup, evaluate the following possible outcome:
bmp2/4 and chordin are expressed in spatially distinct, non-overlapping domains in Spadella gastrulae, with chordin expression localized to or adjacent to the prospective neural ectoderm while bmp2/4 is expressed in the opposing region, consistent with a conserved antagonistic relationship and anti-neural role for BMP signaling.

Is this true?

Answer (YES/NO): NO